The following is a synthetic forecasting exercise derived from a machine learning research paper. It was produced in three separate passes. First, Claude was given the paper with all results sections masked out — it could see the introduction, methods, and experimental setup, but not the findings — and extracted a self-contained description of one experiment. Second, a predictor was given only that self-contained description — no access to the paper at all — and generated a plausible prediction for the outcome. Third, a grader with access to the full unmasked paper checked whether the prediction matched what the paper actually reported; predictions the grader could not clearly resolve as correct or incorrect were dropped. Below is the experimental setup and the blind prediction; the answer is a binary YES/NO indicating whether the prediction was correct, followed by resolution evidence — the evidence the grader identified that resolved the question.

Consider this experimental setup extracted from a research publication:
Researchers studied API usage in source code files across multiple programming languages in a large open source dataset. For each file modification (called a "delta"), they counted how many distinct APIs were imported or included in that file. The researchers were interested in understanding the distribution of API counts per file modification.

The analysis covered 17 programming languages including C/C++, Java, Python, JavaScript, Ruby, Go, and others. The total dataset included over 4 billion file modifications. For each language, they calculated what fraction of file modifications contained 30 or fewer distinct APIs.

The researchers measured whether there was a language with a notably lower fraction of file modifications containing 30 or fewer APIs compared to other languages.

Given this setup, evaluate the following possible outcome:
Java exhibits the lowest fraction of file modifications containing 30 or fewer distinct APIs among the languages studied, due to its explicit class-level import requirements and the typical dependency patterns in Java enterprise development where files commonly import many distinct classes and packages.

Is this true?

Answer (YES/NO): NO